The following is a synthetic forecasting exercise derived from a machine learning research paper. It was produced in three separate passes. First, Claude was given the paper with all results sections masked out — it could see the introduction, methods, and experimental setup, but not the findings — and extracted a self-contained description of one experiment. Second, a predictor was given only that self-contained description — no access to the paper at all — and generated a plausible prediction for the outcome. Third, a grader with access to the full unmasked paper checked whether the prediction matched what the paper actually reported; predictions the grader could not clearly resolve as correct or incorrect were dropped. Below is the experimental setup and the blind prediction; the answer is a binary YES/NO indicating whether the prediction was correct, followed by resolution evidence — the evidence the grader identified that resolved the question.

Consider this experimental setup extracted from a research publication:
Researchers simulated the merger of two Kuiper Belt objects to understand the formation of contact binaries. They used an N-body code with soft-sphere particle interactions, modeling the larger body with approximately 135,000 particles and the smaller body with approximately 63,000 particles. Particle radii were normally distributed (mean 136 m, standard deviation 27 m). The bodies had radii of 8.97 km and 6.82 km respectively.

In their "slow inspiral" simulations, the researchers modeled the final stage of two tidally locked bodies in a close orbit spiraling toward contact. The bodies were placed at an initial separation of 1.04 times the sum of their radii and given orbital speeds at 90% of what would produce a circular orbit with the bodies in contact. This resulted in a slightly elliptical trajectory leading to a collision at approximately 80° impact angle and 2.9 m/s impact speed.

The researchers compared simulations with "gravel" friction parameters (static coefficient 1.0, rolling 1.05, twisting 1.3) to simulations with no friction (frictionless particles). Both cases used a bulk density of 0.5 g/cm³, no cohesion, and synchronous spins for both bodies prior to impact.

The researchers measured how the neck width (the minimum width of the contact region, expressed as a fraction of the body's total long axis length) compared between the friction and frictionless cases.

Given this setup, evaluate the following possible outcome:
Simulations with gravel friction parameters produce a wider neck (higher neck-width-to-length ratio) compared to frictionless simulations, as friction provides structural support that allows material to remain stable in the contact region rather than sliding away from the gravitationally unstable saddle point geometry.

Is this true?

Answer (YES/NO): NO